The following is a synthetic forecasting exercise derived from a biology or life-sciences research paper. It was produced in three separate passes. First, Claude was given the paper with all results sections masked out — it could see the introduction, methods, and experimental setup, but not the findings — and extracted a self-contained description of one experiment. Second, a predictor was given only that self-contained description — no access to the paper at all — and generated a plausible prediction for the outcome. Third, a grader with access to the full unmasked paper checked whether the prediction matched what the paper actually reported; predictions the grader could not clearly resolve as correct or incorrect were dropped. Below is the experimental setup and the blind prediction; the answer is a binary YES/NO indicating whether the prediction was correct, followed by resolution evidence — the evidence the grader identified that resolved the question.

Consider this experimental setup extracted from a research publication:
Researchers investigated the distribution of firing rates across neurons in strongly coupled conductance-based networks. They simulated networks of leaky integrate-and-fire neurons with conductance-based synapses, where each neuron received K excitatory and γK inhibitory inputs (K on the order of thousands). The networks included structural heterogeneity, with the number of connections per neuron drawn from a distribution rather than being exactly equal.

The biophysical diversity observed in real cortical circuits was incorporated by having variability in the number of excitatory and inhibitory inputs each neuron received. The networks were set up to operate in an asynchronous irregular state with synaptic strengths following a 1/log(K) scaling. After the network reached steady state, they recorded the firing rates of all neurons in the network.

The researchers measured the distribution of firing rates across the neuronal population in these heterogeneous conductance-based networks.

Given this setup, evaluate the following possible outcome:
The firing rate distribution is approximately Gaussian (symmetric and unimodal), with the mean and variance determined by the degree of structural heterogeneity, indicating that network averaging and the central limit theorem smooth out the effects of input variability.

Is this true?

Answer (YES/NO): NO